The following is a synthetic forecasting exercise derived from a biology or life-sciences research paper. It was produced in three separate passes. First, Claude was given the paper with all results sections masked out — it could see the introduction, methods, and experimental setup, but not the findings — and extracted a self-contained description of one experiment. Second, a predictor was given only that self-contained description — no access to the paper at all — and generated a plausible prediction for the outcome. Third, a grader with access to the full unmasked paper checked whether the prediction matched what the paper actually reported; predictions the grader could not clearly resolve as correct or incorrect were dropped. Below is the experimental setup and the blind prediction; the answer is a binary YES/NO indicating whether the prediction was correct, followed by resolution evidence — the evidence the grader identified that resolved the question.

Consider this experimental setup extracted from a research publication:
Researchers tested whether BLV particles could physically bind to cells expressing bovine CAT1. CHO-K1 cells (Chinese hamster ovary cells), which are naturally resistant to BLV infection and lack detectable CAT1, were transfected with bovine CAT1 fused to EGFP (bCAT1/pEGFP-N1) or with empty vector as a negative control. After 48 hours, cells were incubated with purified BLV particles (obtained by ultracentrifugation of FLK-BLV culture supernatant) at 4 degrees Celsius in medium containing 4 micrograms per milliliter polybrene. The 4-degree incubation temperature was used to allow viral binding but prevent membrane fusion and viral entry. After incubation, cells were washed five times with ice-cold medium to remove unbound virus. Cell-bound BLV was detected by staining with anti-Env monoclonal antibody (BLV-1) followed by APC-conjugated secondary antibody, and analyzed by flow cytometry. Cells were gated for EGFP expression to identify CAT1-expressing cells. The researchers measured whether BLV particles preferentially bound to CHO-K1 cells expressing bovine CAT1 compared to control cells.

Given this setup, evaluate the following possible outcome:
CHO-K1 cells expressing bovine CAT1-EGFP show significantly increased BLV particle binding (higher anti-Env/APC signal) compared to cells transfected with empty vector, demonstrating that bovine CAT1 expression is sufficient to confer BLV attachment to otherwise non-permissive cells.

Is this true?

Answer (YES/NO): YES